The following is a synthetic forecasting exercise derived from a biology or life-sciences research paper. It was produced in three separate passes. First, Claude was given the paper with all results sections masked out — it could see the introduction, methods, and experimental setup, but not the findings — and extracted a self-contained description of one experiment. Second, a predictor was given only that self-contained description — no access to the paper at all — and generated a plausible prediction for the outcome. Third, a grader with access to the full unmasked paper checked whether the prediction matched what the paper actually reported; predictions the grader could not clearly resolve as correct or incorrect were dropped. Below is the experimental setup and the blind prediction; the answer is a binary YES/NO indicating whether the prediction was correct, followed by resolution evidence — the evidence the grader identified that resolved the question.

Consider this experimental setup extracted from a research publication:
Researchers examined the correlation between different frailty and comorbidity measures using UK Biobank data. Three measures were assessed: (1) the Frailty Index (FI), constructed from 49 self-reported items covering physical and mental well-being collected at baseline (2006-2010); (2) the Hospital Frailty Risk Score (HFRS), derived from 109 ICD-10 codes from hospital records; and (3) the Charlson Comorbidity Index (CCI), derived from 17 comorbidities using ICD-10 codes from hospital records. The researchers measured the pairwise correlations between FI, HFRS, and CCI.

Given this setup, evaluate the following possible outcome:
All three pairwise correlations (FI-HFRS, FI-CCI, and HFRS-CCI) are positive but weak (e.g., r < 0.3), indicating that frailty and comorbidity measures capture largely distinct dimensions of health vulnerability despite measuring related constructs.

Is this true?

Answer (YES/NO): NO